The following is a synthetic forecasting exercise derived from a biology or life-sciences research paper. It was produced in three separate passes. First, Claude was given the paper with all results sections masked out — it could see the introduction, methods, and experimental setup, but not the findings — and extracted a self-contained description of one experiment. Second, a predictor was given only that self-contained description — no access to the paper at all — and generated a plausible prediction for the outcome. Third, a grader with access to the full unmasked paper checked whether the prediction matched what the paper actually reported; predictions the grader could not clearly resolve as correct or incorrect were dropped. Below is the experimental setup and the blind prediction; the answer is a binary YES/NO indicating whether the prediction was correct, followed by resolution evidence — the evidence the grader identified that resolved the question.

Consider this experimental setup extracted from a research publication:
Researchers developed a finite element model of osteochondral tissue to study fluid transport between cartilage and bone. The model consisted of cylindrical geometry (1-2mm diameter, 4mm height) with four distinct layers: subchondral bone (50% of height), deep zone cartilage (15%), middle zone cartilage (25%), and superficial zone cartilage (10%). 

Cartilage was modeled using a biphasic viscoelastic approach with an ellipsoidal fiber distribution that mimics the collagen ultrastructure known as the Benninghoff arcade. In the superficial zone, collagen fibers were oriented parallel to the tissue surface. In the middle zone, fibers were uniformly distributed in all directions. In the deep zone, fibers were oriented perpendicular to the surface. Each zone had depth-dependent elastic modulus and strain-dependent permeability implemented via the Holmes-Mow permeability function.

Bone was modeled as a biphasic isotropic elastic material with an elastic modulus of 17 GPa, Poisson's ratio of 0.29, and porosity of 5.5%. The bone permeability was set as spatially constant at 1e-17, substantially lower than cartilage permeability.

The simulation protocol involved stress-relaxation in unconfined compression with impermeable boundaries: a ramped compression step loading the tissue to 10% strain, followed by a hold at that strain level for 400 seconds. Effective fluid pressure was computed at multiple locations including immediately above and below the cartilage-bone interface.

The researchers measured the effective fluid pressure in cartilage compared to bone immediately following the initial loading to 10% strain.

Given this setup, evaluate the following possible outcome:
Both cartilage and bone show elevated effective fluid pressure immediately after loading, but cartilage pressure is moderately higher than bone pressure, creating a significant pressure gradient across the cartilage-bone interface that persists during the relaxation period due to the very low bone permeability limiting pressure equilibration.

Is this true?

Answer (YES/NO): NO